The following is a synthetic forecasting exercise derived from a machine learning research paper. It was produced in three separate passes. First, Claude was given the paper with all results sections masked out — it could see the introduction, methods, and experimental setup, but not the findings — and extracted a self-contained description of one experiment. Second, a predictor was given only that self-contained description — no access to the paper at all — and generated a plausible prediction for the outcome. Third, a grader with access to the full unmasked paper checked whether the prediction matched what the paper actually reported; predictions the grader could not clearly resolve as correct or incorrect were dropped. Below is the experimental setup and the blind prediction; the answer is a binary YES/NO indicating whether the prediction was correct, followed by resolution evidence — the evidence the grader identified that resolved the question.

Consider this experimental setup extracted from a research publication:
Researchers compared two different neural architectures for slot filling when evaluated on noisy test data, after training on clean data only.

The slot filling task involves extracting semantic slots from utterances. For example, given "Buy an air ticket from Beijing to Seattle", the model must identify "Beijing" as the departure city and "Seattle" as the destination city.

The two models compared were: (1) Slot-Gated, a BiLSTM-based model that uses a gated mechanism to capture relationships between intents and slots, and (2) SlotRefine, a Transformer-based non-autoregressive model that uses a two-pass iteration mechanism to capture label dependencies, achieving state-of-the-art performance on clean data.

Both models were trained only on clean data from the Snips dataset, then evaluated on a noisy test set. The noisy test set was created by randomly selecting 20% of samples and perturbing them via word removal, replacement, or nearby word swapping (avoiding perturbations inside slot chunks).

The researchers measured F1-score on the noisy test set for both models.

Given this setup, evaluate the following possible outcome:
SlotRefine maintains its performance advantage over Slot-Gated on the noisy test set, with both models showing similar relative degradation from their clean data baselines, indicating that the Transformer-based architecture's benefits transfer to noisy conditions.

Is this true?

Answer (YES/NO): YES